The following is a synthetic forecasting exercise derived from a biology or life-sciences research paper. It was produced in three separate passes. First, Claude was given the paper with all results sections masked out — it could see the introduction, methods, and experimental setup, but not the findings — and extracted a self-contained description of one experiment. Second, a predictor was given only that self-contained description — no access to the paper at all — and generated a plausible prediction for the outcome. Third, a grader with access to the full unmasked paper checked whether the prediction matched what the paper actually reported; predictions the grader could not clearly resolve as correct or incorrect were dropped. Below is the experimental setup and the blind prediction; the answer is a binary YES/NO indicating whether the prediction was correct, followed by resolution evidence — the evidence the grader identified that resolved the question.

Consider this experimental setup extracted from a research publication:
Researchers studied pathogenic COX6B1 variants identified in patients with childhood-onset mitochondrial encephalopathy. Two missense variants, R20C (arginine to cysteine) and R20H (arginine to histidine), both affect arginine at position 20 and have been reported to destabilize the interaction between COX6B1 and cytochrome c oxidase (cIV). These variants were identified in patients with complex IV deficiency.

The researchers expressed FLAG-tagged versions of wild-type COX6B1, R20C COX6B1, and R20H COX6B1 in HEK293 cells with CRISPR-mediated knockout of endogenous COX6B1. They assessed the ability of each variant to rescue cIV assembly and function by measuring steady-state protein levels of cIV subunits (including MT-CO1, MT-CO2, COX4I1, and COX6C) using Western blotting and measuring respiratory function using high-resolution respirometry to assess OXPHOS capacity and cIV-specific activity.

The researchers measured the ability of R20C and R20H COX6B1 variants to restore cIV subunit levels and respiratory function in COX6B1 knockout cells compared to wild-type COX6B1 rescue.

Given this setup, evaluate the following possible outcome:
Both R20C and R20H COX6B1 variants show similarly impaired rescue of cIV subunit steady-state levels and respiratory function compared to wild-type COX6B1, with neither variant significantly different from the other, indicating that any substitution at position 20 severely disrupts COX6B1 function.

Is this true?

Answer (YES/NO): NO